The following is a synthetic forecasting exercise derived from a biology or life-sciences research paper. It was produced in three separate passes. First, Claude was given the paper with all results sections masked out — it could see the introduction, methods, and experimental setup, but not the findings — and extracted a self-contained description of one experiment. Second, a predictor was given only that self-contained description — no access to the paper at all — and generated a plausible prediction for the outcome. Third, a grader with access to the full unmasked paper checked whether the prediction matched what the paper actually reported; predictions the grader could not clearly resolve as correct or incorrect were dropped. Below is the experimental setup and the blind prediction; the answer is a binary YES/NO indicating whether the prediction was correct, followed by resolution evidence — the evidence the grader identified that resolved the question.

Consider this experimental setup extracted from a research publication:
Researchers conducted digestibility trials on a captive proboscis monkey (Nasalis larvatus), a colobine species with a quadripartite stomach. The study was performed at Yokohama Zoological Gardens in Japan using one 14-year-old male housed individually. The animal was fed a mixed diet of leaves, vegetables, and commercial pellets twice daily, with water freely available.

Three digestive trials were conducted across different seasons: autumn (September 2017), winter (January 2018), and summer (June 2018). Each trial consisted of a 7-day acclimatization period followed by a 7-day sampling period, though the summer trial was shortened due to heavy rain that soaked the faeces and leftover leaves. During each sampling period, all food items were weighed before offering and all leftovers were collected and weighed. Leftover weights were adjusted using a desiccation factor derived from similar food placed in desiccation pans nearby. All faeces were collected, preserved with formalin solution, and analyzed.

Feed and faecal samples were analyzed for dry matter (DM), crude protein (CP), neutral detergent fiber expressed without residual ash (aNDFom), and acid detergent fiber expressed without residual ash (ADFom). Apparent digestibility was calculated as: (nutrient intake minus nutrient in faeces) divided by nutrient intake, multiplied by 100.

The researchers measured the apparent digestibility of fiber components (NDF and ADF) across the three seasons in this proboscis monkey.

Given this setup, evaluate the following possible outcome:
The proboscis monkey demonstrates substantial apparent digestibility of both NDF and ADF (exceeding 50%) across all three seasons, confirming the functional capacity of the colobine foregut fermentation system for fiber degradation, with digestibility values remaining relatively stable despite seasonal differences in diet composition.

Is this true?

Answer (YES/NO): NO